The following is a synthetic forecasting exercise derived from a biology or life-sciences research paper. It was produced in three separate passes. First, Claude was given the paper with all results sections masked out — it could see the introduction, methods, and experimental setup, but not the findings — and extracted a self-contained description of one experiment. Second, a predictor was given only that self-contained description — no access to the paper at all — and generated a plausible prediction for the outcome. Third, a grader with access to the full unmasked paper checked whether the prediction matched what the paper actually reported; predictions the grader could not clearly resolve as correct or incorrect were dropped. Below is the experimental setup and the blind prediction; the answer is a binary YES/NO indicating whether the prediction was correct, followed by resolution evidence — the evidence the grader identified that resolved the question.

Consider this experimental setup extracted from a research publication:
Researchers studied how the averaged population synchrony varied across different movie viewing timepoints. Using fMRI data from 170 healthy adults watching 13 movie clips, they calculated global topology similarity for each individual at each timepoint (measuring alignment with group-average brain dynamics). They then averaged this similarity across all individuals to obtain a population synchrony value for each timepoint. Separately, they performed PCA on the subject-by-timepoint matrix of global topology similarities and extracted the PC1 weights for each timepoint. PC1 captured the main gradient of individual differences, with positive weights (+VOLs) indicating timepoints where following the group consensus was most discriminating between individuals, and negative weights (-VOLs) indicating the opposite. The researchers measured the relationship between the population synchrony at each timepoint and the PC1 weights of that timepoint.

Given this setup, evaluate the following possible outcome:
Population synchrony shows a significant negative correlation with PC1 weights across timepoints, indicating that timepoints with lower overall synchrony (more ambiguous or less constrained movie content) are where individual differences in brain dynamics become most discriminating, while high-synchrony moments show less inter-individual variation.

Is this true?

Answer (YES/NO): NO